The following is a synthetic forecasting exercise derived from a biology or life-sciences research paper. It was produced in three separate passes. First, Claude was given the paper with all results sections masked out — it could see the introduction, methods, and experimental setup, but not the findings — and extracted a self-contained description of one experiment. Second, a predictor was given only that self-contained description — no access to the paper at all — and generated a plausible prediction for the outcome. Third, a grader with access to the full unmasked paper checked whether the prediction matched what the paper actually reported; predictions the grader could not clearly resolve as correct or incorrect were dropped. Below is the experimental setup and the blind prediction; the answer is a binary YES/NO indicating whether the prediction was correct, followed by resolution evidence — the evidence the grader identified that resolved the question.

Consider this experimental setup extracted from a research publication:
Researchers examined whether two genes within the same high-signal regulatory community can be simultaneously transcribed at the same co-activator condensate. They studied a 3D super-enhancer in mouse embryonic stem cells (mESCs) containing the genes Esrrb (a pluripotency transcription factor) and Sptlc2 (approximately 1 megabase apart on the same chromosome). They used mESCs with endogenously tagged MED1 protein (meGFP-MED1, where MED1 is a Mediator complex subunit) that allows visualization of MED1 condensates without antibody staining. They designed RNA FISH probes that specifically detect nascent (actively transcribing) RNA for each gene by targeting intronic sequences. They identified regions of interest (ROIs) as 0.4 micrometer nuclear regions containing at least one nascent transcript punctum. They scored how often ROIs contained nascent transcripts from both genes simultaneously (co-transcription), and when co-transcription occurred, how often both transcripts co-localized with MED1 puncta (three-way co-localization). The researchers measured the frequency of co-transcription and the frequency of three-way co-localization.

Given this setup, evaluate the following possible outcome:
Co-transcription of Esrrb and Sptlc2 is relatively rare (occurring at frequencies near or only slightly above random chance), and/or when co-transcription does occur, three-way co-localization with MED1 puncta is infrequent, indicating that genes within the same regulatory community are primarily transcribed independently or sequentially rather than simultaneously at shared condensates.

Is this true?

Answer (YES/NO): NO